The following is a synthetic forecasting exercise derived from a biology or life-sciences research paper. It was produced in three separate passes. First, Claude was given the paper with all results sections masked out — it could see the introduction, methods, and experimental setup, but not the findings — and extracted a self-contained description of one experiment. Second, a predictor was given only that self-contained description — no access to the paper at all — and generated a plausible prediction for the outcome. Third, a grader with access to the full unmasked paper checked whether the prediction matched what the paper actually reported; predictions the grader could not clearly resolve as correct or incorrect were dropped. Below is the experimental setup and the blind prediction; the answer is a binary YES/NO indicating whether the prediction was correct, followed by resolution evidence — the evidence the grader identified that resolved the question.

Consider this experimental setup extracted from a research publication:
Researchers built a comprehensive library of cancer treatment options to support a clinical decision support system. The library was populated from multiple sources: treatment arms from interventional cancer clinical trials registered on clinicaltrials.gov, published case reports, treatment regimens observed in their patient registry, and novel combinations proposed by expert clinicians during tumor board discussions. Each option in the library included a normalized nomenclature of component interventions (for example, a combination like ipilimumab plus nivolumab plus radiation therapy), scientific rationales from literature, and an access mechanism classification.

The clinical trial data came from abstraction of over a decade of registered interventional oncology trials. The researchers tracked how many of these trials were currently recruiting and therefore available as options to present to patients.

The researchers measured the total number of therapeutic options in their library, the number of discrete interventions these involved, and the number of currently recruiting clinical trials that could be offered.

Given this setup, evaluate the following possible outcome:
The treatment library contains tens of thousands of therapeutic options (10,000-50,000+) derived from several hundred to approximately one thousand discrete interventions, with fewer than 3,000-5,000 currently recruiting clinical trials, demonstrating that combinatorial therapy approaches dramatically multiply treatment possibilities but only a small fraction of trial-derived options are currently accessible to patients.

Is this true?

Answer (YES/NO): NO